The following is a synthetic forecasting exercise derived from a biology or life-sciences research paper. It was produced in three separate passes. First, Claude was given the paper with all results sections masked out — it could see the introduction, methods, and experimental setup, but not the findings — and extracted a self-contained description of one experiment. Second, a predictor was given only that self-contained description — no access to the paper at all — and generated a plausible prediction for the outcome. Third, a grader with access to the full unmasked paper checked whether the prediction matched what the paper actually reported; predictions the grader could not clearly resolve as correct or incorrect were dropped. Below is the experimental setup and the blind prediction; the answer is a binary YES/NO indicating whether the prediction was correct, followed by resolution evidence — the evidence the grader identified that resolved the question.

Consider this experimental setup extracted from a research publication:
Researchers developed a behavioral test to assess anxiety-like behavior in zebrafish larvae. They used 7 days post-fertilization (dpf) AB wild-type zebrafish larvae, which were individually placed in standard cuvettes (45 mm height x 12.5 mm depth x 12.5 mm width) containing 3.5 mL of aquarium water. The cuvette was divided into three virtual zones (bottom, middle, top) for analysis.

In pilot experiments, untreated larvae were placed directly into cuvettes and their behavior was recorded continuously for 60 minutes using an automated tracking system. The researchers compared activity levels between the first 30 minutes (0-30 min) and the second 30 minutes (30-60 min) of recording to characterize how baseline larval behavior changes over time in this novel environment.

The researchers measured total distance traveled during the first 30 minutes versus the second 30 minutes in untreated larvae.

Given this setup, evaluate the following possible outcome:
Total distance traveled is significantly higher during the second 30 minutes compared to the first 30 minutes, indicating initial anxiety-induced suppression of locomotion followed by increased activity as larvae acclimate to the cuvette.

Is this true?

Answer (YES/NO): YES